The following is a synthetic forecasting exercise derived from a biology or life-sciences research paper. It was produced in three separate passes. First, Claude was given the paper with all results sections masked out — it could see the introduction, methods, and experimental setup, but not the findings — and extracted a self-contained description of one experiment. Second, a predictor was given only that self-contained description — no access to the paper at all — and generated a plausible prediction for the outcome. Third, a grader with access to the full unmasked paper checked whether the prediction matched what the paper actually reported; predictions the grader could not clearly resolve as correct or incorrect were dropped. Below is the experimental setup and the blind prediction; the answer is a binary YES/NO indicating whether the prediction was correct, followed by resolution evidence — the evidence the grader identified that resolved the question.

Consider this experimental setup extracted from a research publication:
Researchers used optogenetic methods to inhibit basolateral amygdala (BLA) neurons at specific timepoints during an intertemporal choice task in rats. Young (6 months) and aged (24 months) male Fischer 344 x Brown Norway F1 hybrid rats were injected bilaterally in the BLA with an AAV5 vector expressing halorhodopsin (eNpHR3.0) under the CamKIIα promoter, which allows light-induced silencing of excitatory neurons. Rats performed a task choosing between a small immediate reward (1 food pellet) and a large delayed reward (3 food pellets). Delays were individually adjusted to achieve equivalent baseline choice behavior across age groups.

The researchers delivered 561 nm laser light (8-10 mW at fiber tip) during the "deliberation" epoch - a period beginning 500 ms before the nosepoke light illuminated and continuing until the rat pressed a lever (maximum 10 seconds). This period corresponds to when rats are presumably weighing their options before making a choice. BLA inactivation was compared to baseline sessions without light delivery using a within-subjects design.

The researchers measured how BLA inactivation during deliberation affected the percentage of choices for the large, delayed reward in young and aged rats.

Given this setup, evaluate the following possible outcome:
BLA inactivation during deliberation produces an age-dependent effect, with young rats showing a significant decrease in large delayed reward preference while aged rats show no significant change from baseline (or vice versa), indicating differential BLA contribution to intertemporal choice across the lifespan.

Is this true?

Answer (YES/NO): NO